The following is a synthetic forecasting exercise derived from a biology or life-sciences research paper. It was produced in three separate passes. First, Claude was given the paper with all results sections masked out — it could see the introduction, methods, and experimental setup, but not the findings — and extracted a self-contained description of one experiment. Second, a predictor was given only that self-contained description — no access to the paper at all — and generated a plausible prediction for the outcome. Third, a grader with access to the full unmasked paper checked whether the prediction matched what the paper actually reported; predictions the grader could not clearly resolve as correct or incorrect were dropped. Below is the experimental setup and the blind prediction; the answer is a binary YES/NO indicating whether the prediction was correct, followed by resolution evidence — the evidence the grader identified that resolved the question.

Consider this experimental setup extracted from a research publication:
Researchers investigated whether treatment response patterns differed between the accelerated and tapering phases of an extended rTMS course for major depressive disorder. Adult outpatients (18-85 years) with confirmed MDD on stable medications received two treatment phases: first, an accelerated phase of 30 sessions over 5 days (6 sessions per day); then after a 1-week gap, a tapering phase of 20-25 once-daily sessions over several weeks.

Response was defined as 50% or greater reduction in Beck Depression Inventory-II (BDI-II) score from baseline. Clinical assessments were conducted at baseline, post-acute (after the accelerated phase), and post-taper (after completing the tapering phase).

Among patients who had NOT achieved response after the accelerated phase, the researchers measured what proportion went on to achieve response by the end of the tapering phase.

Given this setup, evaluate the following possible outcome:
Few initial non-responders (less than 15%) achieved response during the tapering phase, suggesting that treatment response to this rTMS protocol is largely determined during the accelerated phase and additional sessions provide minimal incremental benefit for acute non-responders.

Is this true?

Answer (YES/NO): NO